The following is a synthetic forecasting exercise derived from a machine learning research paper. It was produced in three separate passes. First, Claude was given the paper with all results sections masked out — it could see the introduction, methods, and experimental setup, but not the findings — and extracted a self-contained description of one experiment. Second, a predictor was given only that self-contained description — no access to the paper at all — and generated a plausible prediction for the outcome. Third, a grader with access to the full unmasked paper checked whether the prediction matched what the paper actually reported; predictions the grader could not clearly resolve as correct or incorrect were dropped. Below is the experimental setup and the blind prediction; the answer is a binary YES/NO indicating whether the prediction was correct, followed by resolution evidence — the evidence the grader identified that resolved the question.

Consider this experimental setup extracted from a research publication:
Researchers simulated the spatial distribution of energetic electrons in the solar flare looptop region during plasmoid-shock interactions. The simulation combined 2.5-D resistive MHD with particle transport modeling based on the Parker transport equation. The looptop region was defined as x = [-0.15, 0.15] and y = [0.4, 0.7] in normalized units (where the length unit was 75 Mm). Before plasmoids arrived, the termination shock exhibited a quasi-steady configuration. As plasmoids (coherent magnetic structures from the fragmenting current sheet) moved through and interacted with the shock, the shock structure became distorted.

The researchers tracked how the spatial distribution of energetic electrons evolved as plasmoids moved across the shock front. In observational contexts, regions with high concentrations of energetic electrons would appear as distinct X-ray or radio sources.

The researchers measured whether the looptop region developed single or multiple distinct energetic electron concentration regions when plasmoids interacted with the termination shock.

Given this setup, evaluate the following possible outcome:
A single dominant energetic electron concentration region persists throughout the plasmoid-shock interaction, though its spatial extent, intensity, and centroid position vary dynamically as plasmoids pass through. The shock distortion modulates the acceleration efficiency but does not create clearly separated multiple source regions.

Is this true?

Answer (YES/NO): NO